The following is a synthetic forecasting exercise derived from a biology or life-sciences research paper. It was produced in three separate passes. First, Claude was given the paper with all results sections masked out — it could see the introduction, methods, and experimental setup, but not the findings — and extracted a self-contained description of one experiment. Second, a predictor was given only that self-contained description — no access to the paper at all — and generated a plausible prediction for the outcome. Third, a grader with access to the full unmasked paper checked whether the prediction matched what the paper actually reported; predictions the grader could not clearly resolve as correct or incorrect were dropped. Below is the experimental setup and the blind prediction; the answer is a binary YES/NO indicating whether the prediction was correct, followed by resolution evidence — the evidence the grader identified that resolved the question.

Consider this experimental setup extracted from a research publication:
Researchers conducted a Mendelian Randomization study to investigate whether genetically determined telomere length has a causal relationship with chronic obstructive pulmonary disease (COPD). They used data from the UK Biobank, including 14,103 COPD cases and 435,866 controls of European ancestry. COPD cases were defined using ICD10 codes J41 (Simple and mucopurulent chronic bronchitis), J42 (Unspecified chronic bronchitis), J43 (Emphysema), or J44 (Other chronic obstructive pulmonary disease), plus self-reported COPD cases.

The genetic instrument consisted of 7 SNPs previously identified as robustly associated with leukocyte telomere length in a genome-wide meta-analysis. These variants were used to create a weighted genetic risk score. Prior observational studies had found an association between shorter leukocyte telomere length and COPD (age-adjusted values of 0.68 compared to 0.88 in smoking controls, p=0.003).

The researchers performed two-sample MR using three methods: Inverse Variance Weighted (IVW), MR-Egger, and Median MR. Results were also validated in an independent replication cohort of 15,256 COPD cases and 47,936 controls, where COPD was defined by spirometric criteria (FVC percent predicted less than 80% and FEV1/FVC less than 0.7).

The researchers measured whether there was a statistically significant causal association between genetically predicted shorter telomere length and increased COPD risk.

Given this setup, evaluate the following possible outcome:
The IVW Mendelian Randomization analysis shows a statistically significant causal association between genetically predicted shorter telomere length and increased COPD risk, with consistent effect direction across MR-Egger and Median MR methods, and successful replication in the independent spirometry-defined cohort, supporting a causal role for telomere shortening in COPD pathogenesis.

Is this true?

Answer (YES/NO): NO